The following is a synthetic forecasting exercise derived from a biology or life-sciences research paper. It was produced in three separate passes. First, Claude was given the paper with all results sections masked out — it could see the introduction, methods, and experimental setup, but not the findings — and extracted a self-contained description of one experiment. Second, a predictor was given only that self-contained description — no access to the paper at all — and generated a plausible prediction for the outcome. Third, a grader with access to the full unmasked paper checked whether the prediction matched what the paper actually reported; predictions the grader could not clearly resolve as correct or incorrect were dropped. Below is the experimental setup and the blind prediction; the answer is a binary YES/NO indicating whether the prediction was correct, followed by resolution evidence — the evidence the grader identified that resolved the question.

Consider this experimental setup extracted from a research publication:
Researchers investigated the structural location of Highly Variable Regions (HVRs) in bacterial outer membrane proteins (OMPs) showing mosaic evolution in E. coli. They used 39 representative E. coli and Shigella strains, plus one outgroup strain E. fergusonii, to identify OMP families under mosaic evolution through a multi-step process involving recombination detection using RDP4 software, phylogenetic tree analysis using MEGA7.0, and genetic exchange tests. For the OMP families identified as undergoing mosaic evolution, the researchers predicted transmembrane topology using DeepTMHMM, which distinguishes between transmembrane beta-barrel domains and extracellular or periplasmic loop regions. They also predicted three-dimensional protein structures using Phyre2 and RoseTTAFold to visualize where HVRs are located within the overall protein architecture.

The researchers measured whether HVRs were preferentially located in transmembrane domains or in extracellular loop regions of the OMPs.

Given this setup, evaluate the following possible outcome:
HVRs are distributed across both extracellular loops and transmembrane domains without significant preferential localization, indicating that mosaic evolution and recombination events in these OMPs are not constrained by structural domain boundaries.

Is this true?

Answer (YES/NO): NO